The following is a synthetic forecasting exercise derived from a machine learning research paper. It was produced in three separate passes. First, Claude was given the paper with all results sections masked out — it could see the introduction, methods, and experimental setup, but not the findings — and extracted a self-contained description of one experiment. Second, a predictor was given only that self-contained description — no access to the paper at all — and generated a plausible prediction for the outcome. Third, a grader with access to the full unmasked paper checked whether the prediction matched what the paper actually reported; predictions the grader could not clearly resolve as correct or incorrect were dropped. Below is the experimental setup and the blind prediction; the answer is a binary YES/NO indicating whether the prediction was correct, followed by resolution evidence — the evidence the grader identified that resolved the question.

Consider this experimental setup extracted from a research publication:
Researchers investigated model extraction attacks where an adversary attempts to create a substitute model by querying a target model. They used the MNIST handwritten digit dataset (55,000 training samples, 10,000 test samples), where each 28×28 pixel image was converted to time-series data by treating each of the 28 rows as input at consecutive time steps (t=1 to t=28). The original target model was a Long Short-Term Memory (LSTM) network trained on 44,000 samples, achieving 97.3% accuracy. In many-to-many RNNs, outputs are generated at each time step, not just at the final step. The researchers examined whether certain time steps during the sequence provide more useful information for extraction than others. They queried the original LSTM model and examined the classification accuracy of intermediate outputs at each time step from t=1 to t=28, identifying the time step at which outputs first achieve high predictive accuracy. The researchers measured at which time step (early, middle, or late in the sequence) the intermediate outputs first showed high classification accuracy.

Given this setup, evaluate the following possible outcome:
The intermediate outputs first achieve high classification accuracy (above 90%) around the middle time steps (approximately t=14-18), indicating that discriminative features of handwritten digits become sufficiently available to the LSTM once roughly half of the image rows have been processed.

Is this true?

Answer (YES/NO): NO